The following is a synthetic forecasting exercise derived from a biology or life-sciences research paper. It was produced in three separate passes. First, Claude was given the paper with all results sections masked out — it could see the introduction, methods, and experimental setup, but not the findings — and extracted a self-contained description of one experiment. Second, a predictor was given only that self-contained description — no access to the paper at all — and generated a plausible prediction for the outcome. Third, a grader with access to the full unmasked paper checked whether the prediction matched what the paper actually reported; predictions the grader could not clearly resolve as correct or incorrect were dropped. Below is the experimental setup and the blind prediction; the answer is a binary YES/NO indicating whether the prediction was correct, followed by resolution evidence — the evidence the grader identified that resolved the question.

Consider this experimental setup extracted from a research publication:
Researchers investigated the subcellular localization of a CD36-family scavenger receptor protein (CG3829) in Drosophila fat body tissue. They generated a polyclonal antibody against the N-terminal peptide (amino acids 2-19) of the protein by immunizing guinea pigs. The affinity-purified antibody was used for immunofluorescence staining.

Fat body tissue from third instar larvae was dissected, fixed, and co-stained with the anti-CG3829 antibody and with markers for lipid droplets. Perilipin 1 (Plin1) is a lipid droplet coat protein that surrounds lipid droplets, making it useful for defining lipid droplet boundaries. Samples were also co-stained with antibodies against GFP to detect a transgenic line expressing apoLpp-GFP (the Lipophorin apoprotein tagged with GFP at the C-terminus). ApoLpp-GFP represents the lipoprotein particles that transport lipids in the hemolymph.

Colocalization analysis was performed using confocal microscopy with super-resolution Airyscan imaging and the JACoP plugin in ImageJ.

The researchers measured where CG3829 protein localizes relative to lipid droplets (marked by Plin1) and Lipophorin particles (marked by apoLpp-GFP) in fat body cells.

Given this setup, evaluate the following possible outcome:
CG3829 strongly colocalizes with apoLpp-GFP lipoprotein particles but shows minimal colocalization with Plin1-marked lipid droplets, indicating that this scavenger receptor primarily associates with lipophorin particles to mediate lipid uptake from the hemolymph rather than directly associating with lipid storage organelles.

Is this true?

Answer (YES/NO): NO